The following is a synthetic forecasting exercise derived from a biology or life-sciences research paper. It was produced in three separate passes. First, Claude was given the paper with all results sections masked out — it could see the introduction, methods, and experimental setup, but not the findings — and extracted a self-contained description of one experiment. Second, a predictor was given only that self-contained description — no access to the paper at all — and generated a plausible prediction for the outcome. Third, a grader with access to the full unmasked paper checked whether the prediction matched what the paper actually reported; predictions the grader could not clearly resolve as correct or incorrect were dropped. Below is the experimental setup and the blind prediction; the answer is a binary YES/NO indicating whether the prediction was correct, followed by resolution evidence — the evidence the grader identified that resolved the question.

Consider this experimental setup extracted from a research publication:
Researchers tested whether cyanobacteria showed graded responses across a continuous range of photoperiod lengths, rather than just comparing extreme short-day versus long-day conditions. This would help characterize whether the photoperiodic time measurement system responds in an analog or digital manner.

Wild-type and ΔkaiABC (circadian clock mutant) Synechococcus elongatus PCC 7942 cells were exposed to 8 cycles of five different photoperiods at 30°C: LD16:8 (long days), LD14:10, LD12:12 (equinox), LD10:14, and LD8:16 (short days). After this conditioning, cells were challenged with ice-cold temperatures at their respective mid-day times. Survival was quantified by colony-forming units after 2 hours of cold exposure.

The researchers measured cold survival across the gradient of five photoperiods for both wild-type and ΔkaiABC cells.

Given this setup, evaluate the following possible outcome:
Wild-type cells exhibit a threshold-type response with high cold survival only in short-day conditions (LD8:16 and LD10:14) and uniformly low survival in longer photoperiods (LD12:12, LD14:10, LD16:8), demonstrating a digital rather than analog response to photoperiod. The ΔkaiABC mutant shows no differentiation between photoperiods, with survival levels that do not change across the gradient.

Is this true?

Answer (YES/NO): NO